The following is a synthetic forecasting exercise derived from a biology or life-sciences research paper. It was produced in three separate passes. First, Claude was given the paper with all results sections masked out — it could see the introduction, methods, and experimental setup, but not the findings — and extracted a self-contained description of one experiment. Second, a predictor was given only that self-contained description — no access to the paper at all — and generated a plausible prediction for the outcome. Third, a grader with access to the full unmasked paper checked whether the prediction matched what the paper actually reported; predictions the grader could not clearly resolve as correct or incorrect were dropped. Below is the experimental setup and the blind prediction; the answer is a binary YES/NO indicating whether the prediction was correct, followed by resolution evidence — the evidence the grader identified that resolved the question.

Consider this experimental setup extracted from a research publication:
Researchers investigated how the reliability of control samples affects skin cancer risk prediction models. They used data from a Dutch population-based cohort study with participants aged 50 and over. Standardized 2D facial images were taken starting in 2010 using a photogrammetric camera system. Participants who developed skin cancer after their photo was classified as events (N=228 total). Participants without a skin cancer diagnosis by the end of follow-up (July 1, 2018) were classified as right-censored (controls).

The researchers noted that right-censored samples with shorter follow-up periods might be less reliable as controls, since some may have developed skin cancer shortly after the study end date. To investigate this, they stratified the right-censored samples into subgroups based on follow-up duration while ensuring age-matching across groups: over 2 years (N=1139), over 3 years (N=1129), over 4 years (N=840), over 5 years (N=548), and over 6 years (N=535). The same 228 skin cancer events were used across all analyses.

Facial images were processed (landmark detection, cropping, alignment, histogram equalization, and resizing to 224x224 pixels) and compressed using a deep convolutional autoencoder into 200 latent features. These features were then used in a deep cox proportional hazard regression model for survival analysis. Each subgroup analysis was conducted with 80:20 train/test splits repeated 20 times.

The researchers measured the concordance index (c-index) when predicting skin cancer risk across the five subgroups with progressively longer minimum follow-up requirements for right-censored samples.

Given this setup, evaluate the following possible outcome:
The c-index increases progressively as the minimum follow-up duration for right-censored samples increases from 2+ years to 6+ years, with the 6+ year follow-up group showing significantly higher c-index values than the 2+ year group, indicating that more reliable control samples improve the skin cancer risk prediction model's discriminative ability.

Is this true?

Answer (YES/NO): NO